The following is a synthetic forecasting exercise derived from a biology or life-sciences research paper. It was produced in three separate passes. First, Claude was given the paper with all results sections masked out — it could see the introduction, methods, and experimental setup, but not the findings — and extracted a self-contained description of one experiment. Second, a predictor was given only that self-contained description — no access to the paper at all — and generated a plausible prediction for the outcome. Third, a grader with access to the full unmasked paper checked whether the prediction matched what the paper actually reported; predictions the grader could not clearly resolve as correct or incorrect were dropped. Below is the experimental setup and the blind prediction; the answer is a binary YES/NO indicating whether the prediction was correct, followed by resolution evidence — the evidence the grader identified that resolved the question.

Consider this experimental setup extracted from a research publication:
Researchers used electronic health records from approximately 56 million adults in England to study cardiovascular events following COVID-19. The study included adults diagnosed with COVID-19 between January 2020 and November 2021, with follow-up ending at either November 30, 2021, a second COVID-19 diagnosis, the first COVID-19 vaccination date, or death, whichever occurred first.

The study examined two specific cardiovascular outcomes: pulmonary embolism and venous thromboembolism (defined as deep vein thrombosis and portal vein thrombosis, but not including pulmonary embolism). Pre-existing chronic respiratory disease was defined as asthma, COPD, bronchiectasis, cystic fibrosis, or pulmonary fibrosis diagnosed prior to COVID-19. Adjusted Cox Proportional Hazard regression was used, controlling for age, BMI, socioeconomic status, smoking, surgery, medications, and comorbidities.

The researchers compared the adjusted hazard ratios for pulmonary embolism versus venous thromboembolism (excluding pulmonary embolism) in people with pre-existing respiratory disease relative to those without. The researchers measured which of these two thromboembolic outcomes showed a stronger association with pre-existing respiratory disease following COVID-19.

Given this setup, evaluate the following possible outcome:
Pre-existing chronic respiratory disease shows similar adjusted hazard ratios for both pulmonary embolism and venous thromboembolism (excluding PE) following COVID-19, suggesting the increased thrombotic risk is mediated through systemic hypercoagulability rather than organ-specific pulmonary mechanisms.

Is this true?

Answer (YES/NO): NO